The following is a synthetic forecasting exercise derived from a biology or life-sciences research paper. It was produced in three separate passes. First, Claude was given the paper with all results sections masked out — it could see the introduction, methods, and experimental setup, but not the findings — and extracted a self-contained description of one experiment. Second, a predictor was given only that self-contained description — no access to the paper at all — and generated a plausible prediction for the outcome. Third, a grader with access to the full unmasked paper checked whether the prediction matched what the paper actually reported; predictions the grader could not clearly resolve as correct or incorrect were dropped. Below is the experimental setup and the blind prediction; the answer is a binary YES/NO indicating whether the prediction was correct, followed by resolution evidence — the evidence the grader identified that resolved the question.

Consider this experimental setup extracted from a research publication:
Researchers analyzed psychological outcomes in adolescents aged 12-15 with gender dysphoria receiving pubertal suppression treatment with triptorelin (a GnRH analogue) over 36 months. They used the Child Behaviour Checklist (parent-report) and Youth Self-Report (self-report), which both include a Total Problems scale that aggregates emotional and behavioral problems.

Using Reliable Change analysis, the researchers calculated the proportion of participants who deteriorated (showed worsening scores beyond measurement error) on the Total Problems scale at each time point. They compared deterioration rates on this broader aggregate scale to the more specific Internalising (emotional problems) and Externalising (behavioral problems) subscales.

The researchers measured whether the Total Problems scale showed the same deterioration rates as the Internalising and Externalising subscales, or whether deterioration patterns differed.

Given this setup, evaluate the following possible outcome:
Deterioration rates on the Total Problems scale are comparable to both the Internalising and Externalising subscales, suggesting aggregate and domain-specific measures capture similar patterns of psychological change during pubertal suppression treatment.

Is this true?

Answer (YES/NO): NO